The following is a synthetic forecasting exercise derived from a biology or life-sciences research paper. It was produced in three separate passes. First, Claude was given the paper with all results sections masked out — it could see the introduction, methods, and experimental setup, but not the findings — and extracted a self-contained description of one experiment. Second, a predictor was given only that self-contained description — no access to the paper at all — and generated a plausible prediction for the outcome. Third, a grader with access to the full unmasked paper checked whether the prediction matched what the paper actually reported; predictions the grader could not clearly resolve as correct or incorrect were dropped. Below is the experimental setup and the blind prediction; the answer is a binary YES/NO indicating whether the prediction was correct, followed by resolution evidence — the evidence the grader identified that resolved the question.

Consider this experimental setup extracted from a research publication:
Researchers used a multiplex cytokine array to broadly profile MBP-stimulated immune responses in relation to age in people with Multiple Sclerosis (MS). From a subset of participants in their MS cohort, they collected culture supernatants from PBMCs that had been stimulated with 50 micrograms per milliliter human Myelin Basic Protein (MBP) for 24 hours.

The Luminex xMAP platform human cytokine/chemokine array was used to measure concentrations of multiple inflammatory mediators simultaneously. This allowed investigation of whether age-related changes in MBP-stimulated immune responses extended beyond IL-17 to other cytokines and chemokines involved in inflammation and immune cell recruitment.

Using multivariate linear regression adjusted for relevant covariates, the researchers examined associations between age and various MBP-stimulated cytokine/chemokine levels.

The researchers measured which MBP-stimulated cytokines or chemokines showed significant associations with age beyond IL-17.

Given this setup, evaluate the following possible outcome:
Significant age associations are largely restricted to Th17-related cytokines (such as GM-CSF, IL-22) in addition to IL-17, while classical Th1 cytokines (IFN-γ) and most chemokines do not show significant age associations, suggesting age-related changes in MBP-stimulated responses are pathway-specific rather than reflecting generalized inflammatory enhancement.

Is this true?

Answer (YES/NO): NO